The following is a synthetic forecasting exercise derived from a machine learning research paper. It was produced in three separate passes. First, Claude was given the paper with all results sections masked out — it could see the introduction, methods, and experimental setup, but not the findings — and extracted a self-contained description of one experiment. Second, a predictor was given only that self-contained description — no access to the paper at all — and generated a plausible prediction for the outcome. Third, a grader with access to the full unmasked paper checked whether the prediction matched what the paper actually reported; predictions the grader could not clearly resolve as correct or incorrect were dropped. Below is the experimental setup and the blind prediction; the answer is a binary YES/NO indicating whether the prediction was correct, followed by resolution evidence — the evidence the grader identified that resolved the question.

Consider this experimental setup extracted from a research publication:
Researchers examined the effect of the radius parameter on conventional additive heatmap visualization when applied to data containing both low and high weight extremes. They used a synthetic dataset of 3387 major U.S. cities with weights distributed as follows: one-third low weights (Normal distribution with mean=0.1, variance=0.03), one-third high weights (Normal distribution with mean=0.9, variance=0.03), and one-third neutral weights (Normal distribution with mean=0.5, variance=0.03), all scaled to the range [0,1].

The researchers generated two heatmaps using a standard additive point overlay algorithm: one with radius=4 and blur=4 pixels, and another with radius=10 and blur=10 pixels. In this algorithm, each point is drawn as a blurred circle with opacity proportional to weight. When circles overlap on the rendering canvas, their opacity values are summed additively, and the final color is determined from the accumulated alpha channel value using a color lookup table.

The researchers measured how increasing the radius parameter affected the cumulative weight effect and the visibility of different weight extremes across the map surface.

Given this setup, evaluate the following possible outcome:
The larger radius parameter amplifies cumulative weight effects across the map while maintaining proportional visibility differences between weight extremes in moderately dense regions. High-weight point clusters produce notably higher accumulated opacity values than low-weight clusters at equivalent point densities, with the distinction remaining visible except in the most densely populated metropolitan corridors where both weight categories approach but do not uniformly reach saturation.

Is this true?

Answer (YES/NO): NO